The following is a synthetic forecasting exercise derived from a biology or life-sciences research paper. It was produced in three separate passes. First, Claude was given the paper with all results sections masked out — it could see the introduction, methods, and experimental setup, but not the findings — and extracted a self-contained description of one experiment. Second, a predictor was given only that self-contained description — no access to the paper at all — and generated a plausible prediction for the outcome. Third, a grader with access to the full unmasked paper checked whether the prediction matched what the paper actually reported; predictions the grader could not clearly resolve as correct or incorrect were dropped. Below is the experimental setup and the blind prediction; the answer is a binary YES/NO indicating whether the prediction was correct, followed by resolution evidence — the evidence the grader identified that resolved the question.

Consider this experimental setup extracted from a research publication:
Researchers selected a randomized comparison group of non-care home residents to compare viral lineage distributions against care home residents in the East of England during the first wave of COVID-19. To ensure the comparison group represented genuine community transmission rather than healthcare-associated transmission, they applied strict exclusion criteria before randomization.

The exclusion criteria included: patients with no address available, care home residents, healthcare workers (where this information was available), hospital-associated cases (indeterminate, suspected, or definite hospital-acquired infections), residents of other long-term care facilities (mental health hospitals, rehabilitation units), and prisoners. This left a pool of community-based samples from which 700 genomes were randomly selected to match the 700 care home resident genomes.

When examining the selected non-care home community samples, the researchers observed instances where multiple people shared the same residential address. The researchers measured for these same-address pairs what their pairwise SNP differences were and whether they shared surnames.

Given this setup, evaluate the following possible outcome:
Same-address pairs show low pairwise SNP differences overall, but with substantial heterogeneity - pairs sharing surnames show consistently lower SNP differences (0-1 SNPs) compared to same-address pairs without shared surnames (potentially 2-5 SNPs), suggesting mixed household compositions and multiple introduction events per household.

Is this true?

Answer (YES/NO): NO